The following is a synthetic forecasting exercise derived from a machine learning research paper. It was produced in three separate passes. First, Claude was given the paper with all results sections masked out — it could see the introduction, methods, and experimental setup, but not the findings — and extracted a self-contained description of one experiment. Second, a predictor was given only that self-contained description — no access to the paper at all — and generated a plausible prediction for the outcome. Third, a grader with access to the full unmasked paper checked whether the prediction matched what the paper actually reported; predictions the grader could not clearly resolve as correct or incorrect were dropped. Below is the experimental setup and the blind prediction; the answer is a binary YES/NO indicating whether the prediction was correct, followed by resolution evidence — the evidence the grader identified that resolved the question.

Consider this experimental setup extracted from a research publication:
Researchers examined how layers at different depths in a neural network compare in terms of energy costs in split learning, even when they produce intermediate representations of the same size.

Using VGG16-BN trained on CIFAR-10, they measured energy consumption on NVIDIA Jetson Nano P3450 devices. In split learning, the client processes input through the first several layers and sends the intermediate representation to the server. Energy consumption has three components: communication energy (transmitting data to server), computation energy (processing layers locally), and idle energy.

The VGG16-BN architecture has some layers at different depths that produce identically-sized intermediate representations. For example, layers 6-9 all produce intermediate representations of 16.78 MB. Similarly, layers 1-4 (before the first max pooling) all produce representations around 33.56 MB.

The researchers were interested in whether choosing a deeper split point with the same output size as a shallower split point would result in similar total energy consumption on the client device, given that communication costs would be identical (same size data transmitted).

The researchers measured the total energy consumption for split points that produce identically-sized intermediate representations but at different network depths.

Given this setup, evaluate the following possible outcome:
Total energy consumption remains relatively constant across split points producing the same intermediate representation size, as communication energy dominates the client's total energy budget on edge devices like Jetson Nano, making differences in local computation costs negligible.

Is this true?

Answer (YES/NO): NO